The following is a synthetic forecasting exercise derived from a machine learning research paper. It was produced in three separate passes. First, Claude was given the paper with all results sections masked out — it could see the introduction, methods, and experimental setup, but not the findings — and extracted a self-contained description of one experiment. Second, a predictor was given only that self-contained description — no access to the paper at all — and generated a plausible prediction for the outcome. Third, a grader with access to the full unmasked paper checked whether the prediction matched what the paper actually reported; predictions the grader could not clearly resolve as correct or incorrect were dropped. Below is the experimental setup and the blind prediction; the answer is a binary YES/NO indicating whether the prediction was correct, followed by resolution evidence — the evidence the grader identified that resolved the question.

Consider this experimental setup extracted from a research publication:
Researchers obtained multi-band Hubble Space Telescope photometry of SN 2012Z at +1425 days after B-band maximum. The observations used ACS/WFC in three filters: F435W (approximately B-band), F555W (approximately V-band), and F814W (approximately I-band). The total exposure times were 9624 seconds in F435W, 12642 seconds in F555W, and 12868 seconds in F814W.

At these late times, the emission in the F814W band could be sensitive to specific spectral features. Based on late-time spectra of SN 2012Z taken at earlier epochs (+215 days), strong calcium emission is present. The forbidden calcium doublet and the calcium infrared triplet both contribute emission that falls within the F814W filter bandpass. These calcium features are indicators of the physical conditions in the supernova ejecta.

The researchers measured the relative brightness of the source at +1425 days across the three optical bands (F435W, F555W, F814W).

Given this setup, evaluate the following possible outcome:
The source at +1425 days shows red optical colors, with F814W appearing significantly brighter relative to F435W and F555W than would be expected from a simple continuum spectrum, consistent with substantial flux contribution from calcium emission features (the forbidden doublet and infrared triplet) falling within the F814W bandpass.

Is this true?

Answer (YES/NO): NO